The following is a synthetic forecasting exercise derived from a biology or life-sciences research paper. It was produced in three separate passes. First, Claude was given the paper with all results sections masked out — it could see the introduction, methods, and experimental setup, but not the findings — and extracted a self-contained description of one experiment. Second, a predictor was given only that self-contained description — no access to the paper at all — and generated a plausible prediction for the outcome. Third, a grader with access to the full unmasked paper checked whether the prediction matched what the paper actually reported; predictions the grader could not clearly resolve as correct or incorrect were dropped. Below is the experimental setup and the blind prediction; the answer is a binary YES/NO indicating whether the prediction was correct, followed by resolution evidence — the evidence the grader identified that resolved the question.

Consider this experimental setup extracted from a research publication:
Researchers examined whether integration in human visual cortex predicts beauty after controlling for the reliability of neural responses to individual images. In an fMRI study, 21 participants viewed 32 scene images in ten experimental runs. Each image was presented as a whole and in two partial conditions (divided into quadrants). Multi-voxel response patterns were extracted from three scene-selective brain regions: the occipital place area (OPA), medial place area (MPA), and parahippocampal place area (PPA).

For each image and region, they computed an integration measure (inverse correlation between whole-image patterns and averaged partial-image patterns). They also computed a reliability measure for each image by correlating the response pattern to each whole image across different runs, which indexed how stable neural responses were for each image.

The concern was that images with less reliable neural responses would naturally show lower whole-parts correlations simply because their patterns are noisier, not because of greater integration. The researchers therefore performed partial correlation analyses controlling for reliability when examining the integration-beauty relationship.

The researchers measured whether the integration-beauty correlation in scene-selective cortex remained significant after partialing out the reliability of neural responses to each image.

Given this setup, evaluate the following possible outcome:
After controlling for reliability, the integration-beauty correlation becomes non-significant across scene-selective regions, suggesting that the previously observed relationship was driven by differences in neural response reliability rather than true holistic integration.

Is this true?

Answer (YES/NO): NO